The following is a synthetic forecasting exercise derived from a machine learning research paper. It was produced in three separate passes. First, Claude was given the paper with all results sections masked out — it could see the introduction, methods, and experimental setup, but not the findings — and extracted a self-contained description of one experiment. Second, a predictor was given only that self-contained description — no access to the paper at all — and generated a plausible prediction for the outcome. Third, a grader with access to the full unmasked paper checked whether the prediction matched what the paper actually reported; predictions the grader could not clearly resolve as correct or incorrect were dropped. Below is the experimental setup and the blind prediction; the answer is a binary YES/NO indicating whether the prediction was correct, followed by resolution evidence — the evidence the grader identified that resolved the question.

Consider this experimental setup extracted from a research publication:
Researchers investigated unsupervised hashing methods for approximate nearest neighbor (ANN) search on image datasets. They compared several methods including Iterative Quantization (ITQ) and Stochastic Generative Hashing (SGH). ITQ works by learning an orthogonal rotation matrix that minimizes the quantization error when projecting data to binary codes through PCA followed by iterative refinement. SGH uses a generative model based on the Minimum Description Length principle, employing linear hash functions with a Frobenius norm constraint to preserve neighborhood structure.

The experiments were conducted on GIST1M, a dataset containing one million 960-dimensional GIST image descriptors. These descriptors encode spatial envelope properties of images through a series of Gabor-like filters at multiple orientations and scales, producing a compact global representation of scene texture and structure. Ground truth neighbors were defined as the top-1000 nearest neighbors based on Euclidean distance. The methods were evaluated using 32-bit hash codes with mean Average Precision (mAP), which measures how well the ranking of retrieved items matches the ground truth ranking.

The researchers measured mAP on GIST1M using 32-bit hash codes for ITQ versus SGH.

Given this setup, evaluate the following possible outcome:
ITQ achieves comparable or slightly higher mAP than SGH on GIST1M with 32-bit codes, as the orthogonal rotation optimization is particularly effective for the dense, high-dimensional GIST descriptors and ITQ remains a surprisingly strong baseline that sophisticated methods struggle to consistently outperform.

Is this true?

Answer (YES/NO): NO